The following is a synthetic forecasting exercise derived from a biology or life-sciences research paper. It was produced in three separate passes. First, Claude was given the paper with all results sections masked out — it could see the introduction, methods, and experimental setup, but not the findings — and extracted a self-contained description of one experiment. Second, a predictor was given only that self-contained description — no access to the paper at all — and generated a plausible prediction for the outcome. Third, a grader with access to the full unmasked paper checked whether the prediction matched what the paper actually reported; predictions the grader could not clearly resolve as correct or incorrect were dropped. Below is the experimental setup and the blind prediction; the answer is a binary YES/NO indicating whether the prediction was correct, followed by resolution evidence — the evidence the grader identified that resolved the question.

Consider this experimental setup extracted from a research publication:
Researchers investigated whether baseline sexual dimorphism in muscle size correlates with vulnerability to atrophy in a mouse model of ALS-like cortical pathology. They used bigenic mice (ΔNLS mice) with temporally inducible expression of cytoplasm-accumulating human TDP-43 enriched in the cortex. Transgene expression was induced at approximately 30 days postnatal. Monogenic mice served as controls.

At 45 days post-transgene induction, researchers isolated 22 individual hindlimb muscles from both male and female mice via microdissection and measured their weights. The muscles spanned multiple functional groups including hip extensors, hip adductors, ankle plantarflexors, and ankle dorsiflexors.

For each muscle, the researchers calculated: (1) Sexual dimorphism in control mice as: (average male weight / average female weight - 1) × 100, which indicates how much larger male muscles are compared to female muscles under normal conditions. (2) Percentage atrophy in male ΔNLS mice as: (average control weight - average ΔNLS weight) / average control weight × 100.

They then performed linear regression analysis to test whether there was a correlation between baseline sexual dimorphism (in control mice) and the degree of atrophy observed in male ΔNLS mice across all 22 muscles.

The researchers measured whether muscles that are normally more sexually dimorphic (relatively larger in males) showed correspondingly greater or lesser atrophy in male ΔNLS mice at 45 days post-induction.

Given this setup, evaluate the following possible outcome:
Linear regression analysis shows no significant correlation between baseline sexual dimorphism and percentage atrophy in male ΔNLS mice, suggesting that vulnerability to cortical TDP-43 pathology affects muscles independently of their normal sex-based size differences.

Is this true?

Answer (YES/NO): NO